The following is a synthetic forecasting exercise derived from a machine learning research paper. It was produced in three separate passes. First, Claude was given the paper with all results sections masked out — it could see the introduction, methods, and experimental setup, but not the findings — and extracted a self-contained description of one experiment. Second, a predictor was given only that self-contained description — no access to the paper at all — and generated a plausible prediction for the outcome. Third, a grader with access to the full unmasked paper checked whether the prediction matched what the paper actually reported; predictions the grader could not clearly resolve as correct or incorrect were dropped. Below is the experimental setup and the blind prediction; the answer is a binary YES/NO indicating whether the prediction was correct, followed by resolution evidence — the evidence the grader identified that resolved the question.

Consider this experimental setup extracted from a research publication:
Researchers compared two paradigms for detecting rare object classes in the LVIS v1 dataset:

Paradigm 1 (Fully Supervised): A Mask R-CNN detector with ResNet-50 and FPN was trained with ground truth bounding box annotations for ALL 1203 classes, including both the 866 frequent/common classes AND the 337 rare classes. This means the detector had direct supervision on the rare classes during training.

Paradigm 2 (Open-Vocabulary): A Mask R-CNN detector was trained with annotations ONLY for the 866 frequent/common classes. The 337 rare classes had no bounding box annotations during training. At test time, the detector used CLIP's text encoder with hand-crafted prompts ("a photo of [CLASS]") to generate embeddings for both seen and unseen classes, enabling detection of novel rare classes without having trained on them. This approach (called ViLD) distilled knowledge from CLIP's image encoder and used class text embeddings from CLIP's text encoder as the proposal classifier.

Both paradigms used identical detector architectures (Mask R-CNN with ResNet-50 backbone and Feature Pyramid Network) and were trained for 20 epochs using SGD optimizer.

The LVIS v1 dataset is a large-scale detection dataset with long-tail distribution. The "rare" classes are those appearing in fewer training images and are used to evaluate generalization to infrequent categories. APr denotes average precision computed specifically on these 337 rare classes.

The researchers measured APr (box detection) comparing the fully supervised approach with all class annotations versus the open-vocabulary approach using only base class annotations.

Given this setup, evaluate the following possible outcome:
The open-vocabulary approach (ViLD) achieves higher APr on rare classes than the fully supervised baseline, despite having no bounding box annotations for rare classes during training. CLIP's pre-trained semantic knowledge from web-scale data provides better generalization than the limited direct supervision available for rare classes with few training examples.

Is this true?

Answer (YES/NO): YES